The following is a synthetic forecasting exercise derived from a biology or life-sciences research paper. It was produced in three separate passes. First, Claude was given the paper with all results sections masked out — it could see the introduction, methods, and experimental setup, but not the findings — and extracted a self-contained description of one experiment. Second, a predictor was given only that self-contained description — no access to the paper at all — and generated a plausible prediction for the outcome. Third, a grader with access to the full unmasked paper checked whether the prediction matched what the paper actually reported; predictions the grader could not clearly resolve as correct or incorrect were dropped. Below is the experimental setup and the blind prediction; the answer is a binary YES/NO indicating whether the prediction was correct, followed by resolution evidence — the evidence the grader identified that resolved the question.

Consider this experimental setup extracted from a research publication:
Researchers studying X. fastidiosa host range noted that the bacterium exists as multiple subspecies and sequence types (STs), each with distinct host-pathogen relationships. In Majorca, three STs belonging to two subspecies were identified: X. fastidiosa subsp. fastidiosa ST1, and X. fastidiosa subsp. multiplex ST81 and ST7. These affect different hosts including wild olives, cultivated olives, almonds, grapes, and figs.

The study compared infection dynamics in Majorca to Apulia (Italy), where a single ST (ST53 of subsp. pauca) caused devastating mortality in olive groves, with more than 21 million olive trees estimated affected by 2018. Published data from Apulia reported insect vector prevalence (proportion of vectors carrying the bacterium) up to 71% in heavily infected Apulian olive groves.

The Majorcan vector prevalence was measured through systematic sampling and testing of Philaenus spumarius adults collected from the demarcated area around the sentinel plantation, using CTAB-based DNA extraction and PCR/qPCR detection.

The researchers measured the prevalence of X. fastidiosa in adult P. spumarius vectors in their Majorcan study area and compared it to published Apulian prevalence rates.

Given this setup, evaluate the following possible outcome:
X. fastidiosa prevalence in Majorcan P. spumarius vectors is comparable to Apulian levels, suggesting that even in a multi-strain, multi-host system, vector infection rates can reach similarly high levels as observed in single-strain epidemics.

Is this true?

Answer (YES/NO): NO